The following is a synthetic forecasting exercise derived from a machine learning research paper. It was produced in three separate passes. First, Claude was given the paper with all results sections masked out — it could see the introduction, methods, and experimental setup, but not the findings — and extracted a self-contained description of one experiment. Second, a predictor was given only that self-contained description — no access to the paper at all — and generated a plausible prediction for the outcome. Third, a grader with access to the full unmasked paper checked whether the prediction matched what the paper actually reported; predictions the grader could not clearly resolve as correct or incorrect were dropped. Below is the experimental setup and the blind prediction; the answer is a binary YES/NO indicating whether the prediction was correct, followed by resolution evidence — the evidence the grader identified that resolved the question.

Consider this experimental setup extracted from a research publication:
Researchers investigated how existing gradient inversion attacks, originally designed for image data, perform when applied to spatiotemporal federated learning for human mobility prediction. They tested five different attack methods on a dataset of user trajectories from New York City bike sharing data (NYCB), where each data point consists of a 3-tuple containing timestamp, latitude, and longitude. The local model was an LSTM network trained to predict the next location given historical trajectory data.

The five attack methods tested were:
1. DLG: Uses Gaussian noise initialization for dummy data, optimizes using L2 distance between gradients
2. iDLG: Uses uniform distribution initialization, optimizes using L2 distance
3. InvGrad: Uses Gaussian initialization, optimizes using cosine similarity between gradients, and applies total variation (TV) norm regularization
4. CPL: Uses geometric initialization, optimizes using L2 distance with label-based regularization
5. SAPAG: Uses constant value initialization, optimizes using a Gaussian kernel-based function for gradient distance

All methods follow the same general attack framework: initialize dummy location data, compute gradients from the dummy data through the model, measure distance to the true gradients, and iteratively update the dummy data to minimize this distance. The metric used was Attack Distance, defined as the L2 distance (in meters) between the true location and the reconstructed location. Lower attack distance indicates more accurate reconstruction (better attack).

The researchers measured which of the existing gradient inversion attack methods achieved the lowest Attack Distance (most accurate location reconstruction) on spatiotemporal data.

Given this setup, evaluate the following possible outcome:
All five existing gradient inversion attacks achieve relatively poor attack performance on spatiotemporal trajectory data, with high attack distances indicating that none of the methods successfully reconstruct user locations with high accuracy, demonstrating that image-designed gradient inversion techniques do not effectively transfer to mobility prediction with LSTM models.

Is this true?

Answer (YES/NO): YES